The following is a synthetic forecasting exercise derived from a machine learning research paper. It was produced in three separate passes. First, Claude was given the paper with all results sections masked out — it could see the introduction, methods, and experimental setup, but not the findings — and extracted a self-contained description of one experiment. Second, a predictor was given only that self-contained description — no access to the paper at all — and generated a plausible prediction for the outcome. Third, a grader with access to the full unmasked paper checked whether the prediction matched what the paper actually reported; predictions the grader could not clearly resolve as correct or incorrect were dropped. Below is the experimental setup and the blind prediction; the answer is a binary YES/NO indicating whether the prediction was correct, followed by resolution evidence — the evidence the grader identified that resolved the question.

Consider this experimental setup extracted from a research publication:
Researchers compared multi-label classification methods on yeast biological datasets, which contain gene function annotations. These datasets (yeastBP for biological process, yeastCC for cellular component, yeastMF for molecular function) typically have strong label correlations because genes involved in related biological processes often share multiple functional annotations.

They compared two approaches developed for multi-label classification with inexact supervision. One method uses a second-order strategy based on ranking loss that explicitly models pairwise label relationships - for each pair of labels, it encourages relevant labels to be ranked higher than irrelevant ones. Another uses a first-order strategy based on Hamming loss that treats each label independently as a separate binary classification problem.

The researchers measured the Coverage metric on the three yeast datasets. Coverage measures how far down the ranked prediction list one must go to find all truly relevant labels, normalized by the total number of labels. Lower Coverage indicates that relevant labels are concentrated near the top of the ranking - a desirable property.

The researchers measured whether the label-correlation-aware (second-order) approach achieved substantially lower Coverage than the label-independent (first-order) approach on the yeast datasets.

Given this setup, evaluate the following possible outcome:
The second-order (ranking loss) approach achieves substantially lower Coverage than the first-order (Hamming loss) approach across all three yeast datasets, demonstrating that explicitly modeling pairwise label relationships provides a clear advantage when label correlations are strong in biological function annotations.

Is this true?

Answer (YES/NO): NO